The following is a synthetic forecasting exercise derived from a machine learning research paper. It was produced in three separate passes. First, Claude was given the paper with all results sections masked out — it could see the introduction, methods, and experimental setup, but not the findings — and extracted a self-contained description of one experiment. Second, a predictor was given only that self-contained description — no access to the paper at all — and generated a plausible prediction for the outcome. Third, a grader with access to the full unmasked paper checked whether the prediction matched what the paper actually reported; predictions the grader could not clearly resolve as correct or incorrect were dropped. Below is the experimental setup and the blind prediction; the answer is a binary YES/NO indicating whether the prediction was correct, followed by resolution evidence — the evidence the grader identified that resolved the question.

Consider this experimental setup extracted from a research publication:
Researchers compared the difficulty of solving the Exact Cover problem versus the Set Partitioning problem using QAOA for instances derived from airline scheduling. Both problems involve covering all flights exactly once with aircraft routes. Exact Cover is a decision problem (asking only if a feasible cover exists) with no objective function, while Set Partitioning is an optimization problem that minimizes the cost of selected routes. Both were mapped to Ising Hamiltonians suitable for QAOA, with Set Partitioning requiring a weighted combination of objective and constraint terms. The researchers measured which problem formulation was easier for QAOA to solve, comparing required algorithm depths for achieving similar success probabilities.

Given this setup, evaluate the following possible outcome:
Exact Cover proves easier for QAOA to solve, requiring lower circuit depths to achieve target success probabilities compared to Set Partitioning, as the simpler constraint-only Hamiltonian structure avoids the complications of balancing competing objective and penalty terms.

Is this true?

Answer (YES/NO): YES